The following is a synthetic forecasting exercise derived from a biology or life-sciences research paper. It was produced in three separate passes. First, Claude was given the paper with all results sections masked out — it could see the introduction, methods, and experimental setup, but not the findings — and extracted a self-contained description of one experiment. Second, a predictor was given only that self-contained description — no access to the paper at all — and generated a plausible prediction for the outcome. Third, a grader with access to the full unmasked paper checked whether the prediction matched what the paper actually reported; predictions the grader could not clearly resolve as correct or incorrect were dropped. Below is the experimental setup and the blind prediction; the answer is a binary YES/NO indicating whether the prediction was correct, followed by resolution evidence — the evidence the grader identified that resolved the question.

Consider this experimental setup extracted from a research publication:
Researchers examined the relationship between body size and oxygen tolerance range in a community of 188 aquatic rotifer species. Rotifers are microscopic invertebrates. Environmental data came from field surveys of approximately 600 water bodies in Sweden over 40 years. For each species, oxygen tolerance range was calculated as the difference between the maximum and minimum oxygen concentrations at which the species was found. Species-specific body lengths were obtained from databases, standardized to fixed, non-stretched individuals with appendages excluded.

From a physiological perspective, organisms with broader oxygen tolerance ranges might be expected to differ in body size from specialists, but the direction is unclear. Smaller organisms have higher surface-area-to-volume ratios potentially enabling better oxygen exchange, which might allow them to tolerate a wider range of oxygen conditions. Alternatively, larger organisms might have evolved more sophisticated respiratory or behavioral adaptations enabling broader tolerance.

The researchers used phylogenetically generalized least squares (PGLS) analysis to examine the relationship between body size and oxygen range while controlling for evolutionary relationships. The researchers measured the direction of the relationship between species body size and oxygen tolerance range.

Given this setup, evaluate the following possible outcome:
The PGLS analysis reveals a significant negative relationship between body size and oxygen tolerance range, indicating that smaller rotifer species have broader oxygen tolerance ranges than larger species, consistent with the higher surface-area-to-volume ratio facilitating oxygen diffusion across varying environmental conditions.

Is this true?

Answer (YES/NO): NO